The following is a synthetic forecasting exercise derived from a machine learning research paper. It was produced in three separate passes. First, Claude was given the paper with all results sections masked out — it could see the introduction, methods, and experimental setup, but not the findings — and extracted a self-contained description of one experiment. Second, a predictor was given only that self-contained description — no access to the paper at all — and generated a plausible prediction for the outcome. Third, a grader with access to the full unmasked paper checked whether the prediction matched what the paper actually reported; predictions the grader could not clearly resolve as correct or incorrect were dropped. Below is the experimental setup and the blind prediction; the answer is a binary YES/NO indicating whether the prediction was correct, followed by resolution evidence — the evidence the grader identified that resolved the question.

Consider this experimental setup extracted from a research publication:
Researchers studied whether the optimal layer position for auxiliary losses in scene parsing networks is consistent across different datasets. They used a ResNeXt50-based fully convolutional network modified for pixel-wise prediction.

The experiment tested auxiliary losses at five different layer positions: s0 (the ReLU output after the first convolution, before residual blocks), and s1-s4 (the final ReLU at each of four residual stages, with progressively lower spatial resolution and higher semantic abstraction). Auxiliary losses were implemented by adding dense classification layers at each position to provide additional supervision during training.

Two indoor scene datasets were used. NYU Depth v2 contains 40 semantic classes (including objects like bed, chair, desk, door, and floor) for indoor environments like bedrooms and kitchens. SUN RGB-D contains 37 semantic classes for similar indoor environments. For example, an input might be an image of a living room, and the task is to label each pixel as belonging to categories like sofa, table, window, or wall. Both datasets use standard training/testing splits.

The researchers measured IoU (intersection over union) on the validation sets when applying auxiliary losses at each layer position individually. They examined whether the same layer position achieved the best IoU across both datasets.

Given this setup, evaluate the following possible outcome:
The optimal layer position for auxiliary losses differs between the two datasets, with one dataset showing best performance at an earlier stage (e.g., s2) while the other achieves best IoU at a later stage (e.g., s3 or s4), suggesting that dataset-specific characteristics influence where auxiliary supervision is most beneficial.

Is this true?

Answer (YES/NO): NO